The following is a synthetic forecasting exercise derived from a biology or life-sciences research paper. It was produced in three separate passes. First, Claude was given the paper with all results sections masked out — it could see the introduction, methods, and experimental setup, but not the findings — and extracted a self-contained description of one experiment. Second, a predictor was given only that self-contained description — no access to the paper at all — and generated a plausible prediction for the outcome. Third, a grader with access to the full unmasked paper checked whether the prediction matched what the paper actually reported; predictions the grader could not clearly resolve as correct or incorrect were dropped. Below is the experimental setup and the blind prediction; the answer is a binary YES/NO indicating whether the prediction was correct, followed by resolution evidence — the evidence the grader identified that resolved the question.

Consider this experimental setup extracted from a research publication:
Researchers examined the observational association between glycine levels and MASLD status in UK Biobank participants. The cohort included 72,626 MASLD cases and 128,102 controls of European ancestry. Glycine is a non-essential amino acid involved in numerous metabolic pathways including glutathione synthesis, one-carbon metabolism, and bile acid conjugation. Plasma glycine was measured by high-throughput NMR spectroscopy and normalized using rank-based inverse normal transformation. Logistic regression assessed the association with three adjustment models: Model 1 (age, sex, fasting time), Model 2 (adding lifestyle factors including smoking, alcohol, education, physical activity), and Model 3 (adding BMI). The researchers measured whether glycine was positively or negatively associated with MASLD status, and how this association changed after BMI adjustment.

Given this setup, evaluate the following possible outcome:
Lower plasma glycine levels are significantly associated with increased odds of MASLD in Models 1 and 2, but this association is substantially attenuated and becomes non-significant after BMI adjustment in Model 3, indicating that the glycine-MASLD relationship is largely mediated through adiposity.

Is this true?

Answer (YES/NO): NO